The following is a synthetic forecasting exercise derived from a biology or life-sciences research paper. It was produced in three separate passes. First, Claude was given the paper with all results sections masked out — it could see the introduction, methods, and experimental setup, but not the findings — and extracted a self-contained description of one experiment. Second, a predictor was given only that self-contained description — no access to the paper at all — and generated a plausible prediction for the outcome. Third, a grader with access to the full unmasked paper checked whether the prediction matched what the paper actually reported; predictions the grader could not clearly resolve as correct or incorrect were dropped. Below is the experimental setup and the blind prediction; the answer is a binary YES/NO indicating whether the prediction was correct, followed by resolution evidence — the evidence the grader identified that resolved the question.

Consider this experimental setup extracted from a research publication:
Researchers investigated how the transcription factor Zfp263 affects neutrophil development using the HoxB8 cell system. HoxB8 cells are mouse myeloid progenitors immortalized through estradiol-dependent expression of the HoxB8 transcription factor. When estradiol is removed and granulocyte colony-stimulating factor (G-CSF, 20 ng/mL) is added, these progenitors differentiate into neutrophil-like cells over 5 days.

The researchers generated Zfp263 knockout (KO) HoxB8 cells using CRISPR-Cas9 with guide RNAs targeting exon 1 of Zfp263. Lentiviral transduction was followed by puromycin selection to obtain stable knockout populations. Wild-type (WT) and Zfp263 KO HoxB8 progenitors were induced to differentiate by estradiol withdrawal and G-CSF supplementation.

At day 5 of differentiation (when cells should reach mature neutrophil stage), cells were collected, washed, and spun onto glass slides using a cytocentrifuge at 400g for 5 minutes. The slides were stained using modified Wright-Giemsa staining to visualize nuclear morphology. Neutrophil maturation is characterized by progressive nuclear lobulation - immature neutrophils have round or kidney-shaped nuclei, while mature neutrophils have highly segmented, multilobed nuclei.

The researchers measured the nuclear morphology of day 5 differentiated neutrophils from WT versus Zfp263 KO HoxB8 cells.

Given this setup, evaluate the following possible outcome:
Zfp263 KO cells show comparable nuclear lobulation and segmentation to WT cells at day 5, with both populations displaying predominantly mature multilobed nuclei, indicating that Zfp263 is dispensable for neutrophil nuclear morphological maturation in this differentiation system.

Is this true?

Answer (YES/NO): NO